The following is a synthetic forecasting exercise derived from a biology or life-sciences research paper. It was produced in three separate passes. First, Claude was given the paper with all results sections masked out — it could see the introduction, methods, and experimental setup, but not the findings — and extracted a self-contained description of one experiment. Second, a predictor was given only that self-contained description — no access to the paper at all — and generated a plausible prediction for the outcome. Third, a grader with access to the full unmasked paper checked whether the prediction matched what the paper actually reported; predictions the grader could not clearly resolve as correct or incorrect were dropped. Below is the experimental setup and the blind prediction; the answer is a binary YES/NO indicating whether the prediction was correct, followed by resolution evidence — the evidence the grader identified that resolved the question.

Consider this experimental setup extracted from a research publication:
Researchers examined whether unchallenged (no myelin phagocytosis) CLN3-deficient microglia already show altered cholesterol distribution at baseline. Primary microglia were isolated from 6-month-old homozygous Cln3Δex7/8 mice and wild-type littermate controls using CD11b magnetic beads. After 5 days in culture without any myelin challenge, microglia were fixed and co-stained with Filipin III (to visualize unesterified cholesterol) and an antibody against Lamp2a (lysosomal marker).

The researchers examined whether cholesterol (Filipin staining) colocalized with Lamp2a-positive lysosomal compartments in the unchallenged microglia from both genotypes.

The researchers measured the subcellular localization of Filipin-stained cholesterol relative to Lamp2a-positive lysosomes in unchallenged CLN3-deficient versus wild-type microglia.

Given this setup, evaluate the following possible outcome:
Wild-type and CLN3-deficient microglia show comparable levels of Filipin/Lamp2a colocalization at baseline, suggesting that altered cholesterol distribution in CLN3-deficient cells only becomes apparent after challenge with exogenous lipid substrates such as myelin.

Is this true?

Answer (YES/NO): NO